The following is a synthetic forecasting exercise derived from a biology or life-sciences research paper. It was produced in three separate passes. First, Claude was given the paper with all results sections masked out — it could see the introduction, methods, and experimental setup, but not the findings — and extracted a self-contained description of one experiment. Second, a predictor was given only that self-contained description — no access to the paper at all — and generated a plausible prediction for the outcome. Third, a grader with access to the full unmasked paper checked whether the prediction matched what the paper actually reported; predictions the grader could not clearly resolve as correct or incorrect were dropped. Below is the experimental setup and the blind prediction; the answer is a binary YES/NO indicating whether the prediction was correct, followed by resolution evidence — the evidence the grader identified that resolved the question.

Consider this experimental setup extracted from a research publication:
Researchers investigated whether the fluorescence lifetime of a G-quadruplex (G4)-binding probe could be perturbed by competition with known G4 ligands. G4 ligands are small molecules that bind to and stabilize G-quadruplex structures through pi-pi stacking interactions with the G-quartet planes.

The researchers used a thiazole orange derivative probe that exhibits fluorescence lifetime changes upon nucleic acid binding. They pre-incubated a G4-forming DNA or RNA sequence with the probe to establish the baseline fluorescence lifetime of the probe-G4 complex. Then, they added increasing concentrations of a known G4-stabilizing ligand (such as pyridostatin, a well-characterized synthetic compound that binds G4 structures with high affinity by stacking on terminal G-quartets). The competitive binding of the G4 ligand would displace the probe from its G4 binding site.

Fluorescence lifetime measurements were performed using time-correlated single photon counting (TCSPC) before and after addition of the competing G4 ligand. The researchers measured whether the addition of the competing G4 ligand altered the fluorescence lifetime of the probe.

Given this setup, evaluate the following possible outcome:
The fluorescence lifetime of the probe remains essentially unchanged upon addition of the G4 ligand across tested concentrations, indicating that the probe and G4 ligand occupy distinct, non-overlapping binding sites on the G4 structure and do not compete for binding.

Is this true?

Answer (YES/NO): NO